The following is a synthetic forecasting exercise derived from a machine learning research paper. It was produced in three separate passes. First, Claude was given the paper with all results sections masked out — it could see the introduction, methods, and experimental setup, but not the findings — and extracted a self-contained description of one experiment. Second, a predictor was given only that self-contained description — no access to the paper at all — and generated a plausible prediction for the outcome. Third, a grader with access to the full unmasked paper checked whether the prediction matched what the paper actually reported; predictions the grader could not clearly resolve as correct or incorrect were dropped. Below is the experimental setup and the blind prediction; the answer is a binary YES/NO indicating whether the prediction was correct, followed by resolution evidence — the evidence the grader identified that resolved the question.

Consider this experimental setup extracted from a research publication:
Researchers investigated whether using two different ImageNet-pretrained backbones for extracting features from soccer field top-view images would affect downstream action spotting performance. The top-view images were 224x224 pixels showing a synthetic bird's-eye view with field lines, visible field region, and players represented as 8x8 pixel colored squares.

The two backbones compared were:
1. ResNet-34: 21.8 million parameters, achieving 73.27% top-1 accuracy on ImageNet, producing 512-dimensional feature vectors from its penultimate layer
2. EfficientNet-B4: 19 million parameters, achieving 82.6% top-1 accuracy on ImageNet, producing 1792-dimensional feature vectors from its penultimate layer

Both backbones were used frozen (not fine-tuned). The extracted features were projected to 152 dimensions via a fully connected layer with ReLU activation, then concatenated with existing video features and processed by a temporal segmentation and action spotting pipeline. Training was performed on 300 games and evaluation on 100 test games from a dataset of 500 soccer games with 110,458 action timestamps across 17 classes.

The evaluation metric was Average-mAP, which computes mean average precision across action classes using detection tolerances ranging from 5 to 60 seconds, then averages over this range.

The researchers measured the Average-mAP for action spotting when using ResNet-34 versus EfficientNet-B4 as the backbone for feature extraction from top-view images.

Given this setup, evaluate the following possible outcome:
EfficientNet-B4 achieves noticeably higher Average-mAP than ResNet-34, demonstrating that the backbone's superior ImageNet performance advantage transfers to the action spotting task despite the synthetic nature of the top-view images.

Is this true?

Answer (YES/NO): NO